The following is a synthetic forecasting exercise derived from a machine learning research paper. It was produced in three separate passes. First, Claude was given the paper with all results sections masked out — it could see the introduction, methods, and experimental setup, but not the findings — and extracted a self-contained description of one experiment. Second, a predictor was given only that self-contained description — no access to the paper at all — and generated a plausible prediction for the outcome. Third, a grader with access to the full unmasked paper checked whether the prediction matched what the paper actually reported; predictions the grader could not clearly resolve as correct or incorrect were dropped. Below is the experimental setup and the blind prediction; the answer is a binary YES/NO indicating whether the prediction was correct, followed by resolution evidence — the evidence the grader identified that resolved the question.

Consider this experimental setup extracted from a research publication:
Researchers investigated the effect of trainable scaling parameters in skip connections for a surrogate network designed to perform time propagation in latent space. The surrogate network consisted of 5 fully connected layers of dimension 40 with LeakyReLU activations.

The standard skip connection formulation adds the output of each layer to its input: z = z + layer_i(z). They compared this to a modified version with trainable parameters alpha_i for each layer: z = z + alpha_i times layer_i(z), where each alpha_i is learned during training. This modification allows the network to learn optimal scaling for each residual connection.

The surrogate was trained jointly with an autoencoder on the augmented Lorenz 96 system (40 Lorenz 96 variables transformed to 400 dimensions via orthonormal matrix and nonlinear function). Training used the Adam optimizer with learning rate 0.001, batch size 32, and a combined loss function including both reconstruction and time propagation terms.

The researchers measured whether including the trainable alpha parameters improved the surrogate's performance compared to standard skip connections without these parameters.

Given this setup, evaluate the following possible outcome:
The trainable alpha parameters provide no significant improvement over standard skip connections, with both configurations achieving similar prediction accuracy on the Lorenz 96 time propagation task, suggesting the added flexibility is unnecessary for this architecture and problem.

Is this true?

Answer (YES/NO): NO